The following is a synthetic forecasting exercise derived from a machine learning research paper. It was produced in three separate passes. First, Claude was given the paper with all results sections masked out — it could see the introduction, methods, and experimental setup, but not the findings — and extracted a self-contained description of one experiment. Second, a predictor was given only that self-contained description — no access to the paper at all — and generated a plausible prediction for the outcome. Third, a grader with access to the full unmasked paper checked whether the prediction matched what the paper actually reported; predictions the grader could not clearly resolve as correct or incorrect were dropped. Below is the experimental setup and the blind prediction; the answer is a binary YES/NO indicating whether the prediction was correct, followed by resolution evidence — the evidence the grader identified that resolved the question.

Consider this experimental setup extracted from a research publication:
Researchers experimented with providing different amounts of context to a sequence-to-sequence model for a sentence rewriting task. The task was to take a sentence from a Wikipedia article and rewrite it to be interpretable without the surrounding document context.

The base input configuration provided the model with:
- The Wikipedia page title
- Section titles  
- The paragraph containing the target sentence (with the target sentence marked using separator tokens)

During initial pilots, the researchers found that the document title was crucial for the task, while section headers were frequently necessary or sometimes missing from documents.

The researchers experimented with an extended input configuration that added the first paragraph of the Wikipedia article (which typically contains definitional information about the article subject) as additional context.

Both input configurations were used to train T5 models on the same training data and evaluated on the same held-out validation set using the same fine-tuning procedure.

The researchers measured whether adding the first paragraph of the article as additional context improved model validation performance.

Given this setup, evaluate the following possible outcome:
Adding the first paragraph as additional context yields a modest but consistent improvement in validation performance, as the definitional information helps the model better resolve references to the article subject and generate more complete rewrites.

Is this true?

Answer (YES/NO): NO